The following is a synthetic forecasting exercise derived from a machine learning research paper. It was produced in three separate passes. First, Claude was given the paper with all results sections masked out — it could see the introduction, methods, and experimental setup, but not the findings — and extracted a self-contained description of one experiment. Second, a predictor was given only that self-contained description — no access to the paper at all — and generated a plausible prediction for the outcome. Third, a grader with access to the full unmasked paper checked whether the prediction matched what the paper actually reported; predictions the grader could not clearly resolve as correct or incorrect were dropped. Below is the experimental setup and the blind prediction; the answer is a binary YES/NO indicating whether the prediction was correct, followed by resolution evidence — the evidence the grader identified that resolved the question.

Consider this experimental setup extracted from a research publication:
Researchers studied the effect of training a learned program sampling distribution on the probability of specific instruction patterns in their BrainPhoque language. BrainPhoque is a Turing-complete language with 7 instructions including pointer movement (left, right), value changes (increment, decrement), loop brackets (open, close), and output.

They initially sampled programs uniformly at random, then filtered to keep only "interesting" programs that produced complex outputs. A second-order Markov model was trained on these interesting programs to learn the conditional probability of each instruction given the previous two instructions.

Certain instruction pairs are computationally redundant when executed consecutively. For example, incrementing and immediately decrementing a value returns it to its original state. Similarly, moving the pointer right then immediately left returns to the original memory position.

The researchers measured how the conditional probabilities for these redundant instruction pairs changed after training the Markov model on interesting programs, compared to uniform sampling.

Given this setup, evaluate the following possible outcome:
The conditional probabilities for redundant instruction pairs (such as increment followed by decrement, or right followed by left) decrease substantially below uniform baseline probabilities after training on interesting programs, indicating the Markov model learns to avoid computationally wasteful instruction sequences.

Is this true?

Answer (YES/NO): YES